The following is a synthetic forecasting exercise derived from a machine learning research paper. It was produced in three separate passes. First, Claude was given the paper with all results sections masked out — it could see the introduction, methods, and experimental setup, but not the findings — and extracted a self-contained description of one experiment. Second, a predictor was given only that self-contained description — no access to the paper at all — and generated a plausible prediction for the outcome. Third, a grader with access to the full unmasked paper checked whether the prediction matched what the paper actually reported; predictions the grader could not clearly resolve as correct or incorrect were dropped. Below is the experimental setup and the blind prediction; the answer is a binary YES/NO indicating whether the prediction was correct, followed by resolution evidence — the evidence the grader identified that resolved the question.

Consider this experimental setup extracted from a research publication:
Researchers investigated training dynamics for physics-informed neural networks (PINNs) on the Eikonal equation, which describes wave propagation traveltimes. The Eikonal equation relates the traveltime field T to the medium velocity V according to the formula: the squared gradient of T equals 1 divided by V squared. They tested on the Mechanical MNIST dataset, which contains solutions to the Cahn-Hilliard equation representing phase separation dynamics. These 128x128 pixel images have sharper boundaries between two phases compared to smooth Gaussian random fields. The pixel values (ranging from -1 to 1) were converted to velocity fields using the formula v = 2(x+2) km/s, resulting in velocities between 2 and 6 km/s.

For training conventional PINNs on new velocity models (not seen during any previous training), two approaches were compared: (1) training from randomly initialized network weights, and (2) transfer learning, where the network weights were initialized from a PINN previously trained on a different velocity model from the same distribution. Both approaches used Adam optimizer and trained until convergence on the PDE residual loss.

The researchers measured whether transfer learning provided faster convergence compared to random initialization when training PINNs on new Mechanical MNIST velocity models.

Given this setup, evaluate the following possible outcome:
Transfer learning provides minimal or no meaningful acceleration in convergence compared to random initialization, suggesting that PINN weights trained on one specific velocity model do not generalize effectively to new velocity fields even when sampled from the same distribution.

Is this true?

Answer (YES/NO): YES